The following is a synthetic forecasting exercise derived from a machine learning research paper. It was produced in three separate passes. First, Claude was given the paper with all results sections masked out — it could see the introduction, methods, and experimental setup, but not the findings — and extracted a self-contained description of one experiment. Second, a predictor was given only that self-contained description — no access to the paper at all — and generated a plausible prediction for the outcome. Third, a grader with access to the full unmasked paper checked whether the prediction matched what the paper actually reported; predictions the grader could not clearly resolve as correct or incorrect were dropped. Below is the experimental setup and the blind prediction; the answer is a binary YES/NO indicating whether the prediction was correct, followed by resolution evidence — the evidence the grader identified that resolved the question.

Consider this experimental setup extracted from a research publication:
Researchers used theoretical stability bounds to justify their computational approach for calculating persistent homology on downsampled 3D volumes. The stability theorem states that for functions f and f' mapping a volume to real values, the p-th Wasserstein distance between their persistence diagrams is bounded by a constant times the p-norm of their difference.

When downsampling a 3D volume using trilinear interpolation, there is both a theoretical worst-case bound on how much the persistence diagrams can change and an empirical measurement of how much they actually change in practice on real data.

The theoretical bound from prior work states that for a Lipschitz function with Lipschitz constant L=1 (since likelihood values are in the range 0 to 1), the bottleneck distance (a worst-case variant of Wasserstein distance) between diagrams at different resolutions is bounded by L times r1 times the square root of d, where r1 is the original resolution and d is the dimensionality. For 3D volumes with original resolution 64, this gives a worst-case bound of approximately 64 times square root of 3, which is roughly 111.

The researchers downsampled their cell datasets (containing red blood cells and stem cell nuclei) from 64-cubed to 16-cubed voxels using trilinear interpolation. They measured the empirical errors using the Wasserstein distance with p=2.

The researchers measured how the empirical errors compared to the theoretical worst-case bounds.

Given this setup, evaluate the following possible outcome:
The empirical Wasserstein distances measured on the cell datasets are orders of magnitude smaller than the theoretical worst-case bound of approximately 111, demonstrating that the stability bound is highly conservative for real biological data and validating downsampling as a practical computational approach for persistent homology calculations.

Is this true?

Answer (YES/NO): YES